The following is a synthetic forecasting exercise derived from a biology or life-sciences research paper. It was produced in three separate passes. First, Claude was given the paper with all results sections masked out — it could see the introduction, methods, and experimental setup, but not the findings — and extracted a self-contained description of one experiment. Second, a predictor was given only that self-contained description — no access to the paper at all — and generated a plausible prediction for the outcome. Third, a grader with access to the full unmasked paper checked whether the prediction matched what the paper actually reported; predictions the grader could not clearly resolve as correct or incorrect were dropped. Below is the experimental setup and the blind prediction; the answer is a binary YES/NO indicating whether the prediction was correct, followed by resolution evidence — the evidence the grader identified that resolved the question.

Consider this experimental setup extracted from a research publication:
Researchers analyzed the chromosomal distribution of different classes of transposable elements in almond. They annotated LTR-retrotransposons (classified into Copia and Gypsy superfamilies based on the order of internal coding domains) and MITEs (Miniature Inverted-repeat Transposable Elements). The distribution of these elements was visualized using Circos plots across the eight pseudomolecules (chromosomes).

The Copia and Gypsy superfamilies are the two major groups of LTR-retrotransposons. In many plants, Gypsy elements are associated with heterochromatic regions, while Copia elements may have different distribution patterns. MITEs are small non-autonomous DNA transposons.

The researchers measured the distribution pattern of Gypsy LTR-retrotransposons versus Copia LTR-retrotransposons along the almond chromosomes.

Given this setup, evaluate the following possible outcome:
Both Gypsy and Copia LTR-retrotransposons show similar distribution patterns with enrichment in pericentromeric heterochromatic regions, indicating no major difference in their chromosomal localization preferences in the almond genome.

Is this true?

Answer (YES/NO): NO